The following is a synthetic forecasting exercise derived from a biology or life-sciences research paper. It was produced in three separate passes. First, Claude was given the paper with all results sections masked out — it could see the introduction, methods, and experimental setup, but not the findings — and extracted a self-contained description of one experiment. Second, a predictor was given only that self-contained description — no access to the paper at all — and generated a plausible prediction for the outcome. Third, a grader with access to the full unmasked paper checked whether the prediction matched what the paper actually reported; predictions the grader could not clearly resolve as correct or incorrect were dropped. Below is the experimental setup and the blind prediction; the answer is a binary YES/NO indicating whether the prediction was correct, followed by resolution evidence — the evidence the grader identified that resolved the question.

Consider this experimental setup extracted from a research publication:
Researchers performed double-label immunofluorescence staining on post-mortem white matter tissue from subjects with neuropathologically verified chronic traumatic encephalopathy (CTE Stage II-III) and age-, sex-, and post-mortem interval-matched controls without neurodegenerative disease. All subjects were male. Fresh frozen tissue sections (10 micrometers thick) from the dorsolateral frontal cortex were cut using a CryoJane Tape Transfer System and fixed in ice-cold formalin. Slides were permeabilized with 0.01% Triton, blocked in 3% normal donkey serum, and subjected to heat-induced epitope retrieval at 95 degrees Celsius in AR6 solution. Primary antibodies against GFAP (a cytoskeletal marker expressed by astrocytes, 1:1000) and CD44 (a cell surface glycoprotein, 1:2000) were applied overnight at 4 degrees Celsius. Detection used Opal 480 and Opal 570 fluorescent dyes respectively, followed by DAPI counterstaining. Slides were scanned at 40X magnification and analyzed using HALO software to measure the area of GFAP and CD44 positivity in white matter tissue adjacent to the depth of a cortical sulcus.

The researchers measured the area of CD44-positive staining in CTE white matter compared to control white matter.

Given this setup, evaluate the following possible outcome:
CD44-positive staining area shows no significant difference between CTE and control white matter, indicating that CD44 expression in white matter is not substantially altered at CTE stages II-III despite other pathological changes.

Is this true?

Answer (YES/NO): NO